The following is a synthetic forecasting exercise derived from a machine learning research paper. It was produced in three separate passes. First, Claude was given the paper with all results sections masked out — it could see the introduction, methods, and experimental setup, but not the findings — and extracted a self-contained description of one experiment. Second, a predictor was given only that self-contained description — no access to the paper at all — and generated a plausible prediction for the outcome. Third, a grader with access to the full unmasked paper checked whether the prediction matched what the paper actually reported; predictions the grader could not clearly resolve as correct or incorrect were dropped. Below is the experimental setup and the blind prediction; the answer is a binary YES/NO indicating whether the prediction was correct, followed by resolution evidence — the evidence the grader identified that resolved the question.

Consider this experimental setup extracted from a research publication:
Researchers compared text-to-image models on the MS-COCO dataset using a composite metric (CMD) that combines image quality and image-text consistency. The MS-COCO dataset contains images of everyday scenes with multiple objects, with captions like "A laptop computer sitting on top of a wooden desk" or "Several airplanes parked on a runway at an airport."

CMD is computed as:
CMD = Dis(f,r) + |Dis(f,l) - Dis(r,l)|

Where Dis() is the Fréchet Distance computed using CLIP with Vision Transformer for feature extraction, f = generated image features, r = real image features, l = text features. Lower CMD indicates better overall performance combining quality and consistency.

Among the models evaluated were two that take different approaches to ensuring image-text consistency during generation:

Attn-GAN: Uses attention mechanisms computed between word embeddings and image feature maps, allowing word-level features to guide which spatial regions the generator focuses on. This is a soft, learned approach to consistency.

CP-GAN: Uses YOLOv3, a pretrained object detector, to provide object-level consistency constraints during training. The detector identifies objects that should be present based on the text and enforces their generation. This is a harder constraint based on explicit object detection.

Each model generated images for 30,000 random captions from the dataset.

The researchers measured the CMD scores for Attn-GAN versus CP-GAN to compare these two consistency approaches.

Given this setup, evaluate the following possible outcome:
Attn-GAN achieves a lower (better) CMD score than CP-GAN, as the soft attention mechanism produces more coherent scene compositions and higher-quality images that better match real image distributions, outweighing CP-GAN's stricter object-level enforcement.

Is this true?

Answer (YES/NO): YES